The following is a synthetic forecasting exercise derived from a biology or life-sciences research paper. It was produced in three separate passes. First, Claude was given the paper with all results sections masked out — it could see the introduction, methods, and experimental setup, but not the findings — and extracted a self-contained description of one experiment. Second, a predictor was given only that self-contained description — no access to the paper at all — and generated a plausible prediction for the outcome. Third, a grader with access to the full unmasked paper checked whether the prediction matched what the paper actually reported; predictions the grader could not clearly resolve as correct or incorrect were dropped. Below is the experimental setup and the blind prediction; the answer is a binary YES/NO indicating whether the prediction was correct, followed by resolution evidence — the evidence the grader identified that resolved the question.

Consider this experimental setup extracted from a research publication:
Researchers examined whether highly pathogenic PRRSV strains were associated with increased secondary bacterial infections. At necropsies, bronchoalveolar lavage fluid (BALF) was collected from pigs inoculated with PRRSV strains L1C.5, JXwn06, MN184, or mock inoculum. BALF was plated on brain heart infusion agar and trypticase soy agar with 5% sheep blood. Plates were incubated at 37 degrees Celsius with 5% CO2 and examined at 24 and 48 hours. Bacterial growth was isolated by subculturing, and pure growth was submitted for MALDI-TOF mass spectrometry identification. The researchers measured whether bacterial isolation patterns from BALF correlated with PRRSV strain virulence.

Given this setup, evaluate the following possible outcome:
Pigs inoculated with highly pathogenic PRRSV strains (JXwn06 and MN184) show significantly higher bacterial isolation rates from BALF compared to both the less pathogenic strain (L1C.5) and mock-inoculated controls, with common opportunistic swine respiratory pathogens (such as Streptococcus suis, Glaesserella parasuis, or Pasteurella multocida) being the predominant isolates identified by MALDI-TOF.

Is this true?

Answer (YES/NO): NO